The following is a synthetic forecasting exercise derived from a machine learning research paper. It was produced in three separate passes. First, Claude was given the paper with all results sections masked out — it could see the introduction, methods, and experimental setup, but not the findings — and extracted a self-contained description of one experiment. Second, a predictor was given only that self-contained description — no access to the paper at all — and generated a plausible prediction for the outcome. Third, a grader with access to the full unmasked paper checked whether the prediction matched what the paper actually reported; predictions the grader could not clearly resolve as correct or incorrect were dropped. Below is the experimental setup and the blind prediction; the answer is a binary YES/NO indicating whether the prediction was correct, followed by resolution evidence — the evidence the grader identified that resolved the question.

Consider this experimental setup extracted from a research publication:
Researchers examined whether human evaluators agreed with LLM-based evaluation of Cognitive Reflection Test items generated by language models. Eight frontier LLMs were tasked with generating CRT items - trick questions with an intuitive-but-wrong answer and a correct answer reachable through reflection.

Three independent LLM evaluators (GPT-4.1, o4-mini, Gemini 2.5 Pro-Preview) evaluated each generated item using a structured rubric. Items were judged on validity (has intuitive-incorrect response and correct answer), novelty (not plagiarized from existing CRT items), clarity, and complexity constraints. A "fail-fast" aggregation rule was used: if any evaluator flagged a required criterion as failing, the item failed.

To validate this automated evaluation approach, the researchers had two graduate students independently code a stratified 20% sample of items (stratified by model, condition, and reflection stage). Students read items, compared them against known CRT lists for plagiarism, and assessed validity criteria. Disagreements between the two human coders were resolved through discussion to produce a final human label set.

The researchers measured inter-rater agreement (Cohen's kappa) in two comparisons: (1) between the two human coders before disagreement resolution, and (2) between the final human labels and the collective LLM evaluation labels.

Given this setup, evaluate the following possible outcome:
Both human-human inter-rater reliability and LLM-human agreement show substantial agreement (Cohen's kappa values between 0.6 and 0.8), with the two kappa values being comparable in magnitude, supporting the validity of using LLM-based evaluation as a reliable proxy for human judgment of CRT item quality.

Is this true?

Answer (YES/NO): NO